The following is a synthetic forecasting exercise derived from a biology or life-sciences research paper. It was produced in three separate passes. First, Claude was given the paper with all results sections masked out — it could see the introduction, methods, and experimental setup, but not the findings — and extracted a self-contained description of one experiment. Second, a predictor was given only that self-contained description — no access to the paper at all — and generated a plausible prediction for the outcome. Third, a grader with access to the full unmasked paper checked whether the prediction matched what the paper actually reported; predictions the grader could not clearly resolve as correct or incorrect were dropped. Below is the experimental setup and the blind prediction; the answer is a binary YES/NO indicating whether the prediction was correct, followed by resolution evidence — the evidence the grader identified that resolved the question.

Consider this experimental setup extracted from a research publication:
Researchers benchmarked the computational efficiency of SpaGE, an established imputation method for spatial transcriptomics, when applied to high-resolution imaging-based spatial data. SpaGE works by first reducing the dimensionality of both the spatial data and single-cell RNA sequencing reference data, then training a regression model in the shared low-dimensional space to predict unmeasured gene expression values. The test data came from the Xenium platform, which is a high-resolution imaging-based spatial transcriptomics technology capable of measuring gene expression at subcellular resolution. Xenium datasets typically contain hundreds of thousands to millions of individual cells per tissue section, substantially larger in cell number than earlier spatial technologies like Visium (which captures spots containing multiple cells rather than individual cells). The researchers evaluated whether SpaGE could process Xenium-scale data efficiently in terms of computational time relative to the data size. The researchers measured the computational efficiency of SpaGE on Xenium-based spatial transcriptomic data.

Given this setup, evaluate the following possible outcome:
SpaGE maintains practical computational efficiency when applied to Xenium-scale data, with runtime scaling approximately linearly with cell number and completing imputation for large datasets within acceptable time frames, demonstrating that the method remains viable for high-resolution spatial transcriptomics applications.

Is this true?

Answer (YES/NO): NO